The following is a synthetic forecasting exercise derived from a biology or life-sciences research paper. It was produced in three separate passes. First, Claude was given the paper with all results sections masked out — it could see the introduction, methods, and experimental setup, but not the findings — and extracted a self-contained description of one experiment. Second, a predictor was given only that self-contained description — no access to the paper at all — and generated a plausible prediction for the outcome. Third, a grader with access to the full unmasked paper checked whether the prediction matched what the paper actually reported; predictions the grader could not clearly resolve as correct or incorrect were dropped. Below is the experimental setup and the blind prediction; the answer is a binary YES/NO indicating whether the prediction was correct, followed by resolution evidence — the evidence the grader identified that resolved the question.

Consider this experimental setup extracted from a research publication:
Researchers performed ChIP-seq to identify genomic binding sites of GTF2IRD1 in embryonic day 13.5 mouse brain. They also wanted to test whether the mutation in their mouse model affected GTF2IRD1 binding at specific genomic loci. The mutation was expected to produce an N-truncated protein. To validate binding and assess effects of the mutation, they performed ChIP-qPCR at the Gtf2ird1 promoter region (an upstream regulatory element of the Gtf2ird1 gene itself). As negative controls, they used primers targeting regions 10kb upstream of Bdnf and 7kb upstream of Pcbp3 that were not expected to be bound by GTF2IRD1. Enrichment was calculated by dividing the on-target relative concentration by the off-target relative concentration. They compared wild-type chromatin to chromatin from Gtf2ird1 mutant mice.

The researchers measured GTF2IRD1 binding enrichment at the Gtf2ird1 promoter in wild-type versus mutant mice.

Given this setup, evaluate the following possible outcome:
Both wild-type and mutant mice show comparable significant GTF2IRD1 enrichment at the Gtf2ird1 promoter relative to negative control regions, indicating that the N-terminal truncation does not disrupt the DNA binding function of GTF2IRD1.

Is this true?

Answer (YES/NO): NO